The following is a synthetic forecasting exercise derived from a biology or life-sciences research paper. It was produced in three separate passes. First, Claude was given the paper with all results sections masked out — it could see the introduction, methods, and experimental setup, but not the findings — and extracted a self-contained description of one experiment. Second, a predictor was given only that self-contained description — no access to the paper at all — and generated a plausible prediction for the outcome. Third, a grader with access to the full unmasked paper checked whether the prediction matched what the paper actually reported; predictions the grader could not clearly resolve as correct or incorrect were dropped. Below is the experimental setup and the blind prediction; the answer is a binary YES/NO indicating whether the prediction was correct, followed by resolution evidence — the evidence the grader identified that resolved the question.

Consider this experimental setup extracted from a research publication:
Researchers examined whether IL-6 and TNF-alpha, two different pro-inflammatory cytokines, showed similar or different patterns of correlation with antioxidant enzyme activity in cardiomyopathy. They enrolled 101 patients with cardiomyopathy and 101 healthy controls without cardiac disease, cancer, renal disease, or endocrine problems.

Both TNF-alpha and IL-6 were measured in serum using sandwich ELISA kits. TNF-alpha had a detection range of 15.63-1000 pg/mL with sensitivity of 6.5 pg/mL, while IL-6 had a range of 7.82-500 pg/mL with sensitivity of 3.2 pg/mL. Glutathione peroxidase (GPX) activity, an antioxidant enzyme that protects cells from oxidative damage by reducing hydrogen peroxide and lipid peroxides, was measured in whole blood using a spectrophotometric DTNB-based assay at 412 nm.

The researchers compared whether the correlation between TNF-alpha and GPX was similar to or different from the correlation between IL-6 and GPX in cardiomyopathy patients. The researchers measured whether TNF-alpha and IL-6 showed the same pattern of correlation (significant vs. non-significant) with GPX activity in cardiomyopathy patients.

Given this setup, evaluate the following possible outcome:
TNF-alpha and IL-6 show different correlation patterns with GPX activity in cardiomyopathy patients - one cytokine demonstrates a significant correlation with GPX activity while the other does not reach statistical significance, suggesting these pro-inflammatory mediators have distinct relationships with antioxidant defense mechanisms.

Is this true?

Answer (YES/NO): YES